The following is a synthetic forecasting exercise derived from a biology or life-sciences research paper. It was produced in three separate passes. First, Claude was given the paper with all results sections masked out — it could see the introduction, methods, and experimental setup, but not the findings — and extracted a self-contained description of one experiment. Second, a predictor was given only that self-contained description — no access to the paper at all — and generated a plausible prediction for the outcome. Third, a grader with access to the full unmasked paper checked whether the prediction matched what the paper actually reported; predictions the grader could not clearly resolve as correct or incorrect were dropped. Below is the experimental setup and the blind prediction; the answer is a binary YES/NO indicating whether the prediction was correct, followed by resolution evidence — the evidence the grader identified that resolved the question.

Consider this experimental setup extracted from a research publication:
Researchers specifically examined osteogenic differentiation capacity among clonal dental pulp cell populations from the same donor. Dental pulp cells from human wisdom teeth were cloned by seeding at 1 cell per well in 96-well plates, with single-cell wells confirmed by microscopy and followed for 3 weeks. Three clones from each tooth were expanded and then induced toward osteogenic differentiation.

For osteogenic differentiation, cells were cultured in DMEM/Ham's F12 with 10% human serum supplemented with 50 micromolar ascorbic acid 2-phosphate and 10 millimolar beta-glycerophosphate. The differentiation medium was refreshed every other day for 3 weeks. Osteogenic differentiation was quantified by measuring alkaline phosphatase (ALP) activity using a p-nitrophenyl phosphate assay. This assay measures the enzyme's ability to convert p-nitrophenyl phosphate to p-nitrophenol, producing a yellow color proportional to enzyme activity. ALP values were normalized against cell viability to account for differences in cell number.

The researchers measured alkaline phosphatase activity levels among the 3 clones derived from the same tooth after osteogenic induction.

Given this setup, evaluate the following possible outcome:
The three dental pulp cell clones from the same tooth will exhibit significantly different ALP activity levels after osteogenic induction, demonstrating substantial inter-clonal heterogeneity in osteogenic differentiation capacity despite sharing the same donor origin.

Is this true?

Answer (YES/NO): YES